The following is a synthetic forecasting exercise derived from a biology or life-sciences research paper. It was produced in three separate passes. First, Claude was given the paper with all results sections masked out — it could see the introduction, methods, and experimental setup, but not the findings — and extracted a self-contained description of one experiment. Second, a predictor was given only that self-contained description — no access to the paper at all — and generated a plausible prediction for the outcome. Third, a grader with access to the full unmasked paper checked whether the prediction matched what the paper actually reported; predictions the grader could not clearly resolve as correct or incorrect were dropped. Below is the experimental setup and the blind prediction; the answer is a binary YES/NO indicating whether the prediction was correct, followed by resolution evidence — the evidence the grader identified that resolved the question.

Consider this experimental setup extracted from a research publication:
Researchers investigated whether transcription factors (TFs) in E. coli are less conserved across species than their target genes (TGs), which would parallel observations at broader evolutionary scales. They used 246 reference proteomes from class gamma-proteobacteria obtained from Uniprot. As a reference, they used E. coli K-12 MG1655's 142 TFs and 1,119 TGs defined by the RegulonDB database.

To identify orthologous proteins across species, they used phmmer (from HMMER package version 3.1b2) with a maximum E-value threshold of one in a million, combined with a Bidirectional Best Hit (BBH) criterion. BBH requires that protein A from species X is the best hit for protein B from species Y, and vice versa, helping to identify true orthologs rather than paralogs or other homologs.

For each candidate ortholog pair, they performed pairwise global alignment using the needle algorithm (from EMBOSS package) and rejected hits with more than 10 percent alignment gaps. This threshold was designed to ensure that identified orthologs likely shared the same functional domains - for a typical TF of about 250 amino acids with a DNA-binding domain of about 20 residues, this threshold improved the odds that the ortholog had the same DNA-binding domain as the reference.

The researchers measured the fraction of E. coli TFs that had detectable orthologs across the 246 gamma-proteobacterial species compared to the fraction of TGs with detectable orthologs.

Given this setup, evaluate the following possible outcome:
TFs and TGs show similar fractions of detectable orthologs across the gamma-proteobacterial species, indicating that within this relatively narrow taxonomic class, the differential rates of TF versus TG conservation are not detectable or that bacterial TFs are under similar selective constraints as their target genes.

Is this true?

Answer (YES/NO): YES